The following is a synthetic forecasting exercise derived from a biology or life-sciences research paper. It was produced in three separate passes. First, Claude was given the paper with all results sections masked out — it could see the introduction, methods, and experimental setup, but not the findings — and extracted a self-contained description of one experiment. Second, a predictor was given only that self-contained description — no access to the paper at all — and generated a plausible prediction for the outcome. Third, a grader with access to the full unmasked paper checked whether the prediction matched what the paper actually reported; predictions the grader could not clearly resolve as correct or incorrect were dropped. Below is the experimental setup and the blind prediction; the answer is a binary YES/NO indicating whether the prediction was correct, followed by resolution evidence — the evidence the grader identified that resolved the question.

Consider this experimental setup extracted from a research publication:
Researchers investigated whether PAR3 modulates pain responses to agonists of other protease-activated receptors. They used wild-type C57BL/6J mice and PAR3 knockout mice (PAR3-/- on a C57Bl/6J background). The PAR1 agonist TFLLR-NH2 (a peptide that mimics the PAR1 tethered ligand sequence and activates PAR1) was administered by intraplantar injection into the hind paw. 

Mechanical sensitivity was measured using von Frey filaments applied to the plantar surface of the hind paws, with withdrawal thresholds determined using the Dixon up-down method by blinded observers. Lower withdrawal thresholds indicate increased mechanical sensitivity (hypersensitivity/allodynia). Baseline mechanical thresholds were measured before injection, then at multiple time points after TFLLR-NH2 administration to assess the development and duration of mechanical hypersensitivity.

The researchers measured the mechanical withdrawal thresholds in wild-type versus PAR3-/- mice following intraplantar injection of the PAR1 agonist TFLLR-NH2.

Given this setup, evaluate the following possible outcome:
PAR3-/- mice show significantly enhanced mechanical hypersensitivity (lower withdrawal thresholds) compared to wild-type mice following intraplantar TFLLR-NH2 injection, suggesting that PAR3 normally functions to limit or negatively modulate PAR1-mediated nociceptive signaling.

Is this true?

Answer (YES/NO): YES